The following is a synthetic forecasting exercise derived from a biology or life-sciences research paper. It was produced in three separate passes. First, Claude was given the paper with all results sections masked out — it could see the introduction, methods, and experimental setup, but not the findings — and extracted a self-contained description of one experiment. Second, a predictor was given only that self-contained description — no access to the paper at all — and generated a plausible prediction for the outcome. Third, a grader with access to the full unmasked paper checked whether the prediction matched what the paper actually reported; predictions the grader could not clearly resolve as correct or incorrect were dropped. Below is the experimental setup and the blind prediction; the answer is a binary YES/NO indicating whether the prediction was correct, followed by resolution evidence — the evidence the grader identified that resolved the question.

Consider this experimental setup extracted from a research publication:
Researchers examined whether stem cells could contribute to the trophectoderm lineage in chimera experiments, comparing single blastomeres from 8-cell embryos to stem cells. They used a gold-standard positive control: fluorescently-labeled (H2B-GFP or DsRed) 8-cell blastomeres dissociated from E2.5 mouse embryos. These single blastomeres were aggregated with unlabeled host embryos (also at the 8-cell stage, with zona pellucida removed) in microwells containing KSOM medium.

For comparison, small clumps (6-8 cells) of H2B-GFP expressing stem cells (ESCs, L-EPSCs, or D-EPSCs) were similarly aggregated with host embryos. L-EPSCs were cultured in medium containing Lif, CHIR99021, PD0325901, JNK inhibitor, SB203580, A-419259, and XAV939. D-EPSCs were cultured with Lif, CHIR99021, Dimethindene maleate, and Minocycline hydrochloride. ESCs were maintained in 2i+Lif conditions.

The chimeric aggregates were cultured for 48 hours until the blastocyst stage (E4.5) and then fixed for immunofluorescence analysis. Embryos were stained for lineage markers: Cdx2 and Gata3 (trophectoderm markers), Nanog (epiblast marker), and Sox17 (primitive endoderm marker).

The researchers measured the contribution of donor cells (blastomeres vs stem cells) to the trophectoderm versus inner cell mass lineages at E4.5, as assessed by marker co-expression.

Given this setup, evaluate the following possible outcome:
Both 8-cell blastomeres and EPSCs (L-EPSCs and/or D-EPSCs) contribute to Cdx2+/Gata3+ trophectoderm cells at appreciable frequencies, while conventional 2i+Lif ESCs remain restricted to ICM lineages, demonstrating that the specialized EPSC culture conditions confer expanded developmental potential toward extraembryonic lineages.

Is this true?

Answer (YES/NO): NO